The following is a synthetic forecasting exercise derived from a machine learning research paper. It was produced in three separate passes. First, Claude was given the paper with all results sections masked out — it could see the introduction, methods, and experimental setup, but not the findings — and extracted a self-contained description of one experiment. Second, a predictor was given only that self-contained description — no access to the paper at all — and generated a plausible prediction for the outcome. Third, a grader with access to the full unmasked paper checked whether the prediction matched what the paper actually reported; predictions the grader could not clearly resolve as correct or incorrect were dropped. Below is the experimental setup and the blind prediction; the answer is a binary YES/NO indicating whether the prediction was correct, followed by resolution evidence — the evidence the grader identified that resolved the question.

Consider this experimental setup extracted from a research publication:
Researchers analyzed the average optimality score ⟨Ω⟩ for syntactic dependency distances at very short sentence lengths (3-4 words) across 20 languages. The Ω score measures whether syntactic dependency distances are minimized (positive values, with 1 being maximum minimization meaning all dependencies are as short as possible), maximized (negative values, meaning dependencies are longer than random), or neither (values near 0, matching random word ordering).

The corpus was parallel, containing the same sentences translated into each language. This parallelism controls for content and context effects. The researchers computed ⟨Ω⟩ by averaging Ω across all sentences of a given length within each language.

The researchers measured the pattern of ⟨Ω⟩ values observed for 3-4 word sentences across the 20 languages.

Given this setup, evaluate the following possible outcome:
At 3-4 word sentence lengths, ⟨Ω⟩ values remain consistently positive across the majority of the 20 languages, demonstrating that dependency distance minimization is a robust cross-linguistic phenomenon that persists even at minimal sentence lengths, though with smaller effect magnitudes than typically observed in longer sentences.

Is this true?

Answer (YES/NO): NO